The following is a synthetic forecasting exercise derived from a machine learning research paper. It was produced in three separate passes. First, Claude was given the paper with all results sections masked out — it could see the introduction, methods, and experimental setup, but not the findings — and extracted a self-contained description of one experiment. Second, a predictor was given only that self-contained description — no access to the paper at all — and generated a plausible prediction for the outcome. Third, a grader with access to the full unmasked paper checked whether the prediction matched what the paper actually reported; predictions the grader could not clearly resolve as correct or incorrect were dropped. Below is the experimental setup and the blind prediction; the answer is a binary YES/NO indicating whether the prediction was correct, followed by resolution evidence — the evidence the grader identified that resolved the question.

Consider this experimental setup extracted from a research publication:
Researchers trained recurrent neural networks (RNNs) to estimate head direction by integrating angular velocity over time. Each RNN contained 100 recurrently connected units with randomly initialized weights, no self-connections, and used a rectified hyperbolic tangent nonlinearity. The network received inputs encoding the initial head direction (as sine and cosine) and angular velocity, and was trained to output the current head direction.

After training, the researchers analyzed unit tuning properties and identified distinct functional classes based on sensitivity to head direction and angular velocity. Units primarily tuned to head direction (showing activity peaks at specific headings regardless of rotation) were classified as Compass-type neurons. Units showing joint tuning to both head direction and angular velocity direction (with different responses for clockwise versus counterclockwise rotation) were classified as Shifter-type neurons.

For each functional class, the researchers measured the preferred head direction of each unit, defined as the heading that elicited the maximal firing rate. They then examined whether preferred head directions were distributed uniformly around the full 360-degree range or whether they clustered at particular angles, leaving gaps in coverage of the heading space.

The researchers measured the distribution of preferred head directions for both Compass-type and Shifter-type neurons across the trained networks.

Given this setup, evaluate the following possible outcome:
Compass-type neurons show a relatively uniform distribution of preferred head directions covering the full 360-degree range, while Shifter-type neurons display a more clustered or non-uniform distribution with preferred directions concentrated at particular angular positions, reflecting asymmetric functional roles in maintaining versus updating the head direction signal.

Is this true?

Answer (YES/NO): NO